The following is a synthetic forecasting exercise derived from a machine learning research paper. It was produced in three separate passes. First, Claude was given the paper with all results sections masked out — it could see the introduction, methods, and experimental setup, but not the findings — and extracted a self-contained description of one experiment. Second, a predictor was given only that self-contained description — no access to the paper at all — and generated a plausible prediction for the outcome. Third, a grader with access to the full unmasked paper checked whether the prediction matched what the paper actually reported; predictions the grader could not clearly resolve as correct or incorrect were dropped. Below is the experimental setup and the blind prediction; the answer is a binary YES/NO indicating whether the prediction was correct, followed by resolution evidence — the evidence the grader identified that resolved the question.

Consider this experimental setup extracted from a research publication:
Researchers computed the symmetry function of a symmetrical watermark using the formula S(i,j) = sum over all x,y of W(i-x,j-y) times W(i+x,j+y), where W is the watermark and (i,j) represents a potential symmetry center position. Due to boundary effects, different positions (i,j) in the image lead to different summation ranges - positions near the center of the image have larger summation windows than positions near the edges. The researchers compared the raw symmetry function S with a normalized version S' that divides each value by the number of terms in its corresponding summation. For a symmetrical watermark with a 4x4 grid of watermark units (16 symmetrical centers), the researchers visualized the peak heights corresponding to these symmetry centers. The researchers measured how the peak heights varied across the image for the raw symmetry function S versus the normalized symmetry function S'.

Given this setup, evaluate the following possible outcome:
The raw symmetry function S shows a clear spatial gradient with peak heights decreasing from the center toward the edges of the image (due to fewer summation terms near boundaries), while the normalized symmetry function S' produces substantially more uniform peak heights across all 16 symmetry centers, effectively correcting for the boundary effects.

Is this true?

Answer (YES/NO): YES